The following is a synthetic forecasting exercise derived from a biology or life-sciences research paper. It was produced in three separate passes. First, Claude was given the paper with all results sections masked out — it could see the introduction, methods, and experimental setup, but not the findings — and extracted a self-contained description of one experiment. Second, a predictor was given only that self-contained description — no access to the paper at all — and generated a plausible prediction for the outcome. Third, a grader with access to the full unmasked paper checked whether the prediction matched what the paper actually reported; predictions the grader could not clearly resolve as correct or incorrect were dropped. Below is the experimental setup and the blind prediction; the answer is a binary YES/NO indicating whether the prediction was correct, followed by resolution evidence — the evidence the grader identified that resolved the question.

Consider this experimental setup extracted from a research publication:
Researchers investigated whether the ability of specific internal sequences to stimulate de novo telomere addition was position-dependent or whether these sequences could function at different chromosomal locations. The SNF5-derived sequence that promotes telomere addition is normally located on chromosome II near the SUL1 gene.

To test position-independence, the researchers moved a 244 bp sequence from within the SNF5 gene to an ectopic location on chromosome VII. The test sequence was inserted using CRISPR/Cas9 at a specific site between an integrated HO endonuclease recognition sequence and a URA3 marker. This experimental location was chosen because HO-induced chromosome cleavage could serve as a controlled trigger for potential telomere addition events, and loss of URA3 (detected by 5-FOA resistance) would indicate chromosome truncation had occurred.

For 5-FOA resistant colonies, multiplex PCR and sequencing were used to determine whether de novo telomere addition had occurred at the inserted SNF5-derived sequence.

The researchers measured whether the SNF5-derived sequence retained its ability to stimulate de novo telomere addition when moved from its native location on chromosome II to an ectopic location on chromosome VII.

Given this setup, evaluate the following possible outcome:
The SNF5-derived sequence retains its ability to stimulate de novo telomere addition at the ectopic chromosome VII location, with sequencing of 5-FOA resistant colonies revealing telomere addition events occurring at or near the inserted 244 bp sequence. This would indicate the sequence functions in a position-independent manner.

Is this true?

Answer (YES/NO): YES